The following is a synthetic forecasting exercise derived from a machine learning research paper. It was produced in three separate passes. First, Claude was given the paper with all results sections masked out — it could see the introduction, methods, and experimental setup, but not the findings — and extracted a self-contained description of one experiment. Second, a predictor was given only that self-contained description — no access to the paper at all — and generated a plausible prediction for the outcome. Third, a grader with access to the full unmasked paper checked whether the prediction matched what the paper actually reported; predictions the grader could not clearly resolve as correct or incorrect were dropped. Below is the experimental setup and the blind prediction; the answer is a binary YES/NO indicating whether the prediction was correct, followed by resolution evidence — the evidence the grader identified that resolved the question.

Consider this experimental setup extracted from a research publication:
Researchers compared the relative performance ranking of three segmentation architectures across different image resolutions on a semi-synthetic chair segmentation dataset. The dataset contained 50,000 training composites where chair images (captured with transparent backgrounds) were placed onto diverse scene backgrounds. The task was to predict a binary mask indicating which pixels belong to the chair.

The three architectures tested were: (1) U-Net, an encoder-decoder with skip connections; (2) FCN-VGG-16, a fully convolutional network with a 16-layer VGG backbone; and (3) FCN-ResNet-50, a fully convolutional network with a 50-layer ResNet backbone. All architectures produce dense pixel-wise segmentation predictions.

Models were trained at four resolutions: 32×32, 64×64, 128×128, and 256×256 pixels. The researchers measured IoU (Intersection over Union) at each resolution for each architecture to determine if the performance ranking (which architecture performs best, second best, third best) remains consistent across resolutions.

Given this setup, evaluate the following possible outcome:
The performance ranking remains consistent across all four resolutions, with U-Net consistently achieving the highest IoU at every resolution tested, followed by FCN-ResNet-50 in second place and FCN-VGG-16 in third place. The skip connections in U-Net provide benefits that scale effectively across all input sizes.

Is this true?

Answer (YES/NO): NO